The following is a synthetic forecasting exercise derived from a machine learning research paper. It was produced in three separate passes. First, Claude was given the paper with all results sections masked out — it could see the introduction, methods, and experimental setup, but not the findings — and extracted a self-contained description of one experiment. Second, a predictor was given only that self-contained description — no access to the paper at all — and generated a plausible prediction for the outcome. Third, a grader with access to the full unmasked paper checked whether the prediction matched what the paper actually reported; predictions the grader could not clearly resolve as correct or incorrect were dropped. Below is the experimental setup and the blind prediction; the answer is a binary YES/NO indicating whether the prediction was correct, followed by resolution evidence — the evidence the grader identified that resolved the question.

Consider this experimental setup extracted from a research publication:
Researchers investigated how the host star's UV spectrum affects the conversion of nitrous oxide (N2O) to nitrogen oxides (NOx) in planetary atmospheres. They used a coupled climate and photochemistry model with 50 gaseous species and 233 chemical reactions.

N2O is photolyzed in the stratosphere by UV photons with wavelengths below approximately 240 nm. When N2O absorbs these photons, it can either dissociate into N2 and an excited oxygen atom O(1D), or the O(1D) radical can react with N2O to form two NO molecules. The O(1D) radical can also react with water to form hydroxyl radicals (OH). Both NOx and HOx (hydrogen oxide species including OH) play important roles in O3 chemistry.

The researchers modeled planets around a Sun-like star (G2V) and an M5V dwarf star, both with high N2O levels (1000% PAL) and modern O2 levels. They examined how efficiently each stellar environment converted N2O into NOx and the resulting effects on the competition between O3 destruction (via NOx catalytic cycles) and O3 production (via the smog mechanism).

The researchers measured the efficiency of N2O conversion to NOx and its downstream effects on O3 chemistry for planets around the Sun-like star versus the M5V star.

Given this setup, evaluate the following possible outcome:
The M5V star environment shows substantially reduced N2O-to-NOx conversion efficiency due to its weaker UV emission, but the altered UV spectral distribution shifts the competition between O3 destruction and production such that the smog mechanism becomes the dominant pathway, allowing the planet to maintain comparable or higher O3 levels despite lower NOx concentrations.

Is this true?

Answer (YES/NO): NO